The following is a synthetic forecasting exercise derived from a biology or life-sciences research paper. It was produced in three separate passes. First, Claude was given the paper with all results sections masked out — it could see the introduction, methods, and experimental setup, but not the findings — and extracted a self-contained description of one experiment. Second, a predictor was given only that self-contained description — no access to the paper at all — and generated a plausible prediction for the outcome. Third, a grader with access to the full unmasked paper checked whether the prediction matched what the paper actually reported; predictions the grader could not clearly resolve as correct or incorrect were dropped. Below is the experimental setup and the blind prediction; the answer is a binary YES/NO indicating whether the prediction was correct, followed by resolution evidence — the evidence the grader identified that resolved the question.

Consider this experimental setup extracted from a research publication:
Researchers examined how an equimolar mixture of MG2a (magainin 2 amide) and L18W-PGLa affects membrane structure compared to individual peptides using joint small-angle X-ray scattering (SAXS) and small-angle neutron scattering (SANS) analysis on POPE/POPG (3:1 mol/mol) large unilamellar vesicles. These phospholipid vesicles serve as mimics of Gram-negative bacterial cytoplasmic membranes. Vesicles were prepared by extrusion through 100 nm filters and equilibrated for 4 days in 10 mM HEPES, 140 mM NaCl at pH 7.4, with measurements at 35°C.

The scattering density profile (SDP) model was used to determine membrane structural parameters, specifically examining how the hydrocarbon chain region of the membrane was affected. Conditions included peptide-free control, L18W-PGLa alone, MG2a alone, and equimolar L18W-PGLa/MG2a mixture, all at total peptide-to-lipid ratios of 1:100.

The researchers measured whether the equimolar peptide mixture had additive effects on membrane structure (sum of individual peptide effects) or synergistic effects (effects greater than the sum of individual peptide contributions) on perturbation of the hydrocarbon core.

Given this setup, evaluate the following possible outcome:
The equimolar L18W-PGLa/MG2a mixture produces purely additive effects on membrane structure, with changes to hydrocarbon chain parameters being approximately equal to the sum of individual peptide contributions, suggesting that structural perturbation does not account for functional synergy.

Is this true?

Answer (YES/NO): NO